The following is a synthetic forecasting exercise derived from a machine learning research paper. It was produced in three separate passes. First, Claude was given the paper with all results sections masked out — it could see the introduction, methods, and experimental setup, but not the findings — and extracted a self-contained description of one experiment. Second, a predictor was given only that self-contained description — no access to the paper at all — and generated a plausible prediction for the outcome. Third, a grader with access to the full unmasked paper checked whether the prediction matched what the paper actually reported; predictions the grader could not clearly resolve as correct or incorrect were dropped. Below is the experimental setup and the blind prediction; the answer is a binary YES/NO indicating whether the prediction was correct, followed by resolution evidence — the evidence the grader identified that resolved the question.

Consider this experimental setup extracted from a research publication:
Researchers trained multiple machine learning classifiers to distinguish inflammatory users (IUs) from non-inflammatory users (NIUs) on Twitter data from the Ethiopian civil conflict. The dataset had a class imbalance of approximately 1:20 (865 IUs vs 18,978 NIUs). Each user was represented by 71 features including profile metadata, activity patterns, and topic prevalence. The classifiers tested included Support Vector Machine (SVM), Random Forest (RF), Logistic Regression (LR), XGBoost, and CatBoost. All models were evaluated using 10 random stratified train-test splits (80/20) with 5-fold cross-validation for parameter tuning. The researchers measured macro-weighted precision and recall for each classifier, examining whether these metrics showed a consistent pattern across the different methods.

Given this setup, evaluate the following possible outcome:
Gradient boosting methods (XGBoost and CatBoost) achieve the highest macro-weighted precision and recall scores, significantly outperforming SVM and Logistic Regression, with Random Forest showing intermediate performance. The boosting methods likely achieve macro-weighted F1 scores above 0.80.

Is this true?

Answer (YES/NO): NO